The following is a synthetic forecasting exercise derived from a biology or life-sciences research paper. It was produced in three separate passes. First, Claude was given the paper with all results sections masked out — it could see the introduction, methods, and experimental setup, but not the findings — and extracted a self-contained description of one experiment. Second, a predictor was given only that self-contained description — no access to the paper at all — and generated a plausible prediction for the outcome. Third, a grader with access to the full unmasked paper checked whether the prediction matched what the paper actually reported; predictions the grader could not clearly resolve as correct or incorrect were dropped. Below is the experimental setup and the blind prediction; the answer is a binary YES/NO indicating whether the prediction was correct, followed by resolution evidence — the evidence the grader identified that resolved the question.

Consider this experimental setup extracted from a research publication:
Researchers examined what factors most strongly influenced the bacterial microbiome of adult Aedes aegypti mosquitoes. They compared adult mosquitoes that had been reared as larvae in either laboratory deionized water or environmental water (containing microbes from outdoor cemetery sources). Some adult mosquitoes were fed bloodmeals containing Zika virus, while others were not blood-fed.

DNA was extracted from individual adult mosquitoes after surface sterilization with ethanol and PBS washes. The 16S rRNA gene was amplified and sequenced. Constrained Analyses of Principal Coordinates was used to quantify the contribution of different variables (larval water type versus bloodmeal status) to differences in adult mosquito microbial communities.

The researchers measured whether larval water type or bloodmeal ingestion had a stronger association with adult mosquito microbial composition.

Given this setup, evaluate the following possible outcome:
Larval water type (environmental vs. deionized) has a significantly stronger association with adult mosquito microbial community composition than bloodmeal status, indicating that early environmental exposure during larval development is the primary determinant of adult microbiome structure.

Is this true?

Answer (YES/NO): NO